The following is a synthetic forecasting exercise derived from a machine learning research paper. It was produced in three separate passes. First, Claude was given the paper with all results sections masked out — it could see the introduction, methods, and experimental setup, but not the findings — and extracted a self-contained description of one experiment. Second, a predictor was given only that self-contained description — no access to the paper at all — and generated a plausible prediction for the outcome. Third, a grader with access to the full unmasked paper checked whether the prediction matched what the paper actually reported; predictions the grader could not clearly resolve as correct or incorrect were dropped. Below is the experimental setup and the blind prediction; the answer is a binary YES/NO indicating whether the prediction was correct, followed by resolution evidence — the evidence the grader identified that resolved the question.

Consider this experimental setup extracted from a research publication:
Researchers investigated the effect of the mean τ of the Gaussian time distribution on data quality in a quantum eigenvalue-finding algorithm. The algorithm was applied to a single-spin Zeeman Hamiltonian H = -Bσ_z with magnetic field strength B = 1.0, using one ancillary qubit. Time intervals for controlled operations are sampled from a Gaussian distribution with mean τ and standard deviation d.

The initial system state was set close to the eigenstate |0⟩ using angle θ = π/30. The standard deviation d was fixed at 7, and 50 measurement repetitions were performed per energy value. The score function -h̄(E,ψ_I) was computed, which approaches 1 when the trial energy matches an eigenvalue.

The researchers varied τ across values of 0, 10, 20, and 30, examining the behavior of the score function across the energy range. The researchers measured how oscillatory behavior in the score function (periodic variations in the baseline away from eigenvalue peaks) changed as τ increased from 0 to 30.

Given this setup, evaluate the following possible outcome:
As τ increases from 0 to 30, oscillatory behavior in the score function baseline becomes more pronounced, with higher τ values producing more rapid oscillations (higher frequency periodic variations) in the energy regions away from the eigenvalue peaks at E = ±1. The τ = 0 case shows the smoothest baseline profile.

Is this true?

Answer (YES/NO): YES